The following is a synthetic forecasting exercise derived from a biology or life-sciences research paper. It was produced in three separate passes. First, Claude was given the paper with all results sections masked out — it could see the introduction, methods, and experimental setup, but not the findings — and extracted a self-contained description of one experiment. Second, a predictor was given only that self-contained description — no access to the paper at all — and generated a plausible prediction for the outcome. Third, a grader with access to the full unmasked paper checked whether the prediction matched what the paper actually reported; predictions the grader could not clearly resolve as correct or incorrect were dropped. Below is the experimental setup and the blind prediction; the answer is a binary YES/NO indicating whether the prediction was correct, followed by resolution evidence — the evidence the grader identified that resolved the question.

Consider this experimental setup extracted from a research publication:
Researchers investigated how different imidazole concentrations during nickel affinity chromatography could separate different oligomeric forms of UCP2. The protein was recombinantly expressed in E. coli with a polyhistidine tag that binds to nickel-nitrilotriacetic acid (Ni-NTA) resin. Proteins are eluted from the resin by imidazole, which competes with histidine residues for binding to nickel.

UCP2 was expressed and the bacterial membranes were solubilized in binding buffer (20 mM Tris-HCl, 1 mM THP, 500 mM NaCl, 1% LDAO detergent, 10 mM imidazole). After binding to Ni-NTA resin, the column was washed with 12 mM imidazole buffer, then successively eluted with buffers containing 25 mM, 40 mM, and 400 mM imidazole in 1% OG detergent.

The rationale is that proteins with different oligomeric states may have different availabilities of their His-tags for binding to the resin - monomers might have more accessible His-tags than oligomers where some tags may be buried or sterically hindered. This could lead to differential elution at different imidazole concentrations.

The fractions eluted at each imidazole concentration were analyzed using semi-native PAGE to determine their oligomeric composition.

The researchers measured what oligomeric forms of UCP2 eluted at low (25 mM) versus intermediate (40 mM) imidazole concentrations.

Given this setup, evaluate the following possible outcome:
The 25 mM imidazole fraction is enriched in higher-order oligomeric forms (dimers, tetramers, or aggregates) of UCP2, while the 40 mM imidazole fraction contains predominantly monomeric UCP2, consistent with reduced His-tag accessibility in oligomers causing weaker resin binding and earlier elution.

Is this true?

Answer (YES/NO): NO